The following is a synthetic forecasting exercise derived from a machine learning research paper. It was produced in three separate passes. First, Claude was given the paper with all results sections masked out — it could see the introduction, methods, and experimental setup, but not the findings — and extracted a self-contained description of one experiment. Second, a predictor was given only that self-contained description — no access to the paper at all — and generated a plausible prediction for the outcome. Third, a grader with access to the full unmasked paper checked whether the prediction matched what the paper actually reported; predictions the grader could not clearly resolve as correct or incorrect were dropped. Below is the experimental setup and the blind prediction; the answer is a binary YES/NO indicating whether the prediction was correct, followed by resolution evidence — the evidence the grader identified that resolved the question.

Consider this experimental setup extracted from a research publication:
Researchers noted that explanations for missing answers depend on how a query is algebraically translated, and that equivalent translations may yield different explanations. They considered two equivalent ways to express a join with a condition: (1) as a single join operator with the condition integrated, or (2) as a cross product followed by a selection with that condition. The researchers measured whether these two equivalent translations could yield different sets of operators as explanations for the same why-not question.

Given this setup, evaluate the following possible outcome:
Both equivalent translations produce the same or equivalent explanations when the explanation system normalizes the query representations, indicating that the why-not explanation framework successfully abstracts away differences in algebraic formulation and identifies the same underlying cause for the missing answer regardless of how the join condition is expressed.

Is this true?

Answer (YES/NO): NO